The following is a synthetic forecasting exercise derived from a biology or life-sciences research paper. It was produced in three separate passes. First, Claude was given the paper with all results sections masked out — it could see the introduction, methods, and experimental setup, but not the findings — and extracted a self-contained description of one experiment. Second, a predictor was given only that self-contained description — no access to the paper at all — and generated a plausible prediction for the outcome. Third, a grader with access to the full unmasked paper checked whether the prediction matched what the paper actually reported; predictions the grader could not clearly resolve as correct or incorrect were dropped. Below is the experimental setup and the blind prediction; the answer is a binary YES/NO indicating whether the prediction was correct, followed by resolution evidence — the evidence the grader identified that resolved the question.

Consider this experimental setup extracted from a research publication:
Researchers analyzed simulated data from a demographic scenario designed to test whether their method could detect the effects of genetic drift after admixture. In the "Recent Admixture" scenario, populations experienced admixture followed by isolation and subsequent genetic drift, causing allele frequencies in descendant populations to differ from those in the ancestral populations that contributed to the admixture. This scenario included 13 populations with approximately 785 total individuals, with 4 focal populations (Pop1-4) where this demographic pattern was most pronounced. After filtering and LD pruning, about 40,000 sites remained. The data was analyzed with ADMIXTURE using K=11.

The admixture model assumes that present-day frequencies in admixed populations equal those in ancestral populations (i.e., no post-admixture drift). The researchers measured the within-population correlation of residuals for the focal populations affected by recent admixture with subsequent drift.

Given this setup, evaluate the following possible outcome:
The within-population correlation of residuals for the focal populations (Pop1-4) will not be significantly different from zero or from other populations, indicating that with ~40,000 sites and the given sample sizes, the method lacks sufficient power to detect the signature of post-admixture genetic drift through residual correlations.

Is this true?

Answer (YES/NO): NO